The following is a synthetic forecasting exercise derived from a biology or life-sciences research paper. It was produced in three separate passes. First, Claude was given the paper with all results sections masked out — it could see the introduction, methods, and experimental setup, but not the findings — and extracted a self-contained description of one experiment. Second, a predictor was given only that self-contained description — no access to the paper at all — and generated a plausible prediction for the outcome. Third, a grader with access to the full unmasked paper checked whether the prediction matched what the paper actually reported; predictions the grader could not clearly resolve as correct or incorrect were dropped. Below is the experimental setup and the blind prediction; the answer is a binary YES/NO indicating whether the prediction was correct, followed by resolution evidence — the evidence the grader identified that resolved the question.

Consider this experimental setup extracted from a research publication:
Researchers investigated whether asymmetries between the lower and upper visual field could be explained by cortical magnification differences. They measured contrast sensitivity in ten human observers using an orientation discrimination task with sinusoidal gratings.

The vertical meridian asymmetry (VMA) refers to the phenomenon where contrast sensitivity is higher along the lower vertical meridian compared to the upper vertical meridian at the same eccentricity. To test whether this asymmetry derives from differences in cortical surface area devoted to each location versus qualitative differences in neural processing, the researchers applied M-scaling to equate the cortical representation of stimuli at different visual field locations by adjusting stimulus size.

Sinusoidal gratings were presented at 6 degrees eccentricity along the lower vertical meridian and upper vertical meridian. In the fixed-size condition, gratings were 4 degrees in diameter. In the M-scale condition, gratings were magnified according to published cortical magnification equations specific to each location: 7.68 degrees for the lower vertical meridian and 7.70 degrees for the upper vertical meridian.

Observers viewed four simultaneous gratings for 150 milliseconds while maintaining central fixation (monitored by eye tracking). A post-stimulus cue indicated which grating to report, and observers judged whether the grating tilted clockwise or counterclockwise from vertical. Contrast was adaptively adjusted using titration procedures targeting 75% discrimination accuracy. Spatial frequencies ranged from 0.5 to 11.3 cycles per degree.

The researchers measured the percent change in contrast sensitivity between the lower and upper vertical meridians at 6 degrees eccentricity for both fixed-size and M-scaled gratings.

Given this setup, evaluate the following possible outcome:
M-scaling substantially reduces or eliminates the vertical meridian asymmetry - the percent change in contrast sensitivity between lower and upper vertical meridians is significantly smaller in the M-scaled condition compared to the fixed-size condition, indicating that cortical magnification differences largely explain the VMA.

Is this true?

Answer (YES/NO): NO